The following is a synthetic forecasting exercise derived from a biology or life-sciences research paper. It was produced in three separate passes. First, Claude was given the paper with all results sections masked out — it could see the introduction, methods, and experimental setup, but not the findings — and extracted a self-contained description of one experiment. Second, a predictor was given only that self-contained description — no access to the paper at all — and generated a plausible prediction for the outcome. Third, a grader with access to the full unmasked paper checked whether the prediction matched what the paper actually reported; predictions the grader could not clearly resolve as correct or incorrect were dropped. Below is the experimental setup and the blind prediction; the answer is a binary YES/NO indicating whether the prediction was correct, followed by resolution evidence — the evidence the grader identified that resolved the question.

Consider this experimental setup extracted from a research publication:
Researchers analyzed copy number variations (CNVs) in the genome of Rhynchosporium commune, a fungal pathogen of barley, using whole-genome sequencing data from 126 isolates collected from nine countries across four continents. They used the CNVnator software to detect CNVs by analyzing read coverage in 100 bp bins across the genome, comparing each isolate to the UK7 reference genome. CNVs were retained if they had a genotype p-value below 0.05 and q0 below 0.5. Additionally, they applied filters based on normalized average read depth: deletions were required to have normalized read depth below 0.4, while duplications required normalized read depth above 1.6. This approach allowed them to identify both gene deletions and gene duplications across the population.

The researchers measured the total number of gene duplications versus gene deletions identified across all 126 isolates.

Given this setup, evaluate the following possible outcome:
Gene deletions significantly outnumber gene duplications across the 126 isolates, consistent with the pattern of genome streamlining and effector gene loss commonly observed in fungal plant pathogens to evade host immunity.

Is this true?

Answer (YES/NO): NO